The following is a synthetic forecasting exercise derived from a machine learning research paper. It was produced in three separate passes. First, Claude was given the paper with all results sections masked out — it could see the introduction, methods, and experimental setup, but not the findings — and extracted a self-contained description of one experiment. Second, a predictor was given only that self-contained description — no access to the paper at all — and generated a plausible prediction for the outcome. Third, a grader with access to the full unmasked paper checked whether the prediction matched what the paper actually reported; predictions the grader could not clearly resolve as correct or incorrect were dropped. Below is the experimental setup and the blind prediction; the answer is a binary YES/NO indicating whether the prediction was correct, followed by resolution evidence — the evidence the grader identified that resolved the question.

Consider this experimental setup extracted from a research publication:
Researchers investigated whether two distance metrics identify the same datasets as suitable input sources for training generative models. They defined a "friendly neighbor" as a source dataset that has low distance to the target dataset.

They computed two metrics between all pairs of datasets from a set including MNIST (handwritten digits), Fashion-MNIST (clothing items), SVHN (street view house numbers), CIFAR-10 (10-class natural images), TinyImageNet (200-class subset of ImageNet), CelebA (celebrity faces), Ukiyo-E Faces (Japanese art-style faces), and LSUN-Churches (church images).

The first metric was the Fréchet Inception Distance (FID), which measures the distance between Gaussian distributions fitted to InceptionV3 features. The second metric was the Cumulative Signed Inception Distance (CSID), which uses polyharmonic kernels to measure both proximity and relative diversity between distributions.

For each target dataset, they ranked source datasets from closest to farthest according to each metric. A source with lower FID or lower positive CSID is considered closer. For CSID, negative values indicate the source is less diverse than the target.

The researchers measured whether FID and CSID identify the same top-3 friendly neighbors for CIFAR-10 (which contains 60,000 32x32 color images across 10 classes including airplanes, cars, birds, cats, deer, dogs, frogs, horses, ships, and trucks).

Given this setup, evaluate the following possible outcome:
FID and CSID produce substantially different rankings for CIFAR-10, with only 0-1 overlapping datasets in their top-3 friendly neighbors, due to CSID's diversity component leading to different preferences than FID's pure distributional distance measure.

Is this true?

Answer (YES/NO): NO